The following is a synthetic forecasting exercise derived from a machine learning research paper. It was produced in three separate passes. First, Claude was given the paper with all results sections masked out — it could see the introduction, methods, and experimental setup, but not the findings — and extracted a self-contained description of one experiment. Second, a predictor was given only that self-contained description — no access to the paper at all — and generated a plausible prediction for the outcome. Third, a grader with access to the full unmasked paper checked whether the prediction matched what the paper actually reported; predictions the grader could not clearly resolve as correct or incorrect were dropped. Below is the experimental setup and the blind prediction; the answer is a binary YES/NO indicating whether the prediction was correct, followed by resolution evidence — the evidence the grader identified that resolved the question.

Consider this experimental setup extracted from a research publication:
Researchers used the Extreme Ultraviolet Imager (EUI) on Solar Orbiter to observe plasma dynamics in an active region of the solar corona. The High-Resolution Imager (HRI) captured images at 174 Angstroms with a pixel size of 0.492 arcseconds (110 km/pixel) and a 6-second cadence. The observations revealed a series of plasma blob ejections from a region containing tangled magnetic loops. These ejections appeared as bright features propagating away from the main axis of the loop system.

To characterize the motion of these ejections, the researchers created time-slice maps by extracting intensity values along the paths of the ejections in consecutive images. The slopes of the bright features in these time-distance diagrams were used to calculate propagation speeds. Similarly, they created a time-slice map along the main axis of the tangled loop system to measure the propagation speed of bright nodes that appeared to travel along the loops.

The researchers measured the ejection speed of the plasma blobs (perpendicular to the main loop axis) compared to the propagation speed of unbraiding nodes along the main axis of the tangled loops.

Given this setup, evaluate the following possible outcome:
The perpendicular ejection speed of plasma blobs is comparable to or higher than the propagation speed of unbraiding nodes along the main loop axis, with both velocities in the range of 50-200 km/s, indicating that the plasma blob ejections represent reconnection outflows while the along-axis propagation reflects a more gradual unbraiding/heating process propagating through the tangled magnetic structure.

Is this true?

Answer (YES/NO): NO